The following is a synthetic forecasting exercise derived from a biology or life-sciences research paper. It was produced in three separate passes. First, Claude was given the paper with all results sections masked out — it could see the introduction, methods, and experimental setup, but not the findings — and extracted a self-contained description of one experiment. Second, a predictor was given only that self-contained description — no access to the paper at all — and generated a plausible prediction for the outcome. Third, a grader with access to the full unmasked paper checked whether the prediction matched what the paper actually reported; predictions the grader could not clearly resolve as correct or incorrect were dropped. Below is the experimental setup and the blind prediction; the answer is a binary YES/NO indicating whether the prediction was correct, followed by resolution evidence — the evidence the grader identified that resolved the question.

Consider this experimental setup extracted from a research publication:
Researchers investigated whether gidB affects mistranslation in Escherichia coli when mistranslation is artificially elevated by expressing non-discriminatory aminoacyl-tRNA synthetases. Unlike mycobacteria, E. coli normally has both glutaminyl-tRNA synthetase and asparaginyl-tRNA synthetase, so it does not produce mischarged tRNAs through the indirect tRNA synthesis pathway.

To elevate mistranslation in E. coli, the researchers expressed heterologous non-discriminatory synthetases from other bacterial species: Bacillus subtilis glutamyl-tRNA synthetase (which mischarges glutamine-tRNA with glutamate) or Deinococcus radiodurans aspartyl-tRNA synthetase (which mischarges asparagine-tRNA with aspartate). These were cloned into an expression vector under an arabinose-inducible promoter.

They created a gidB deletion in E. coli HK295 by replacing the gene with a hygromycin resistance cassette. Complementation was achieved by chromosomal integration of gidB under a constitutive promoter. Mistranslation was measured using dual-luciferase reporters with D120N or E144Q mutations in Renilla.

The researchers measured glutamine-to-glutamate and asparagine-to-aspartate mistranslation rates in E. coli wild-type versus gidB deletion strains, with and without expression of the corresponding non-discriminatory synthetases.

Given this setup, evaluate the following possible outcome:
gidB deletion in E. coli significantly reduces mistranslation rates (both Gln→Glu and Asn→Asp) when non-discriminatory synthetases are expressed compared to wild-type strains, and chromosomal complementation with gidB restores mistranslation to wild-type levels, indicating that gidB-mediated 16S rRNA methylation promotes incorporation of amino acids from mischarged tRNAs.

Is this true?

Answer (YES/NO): NO